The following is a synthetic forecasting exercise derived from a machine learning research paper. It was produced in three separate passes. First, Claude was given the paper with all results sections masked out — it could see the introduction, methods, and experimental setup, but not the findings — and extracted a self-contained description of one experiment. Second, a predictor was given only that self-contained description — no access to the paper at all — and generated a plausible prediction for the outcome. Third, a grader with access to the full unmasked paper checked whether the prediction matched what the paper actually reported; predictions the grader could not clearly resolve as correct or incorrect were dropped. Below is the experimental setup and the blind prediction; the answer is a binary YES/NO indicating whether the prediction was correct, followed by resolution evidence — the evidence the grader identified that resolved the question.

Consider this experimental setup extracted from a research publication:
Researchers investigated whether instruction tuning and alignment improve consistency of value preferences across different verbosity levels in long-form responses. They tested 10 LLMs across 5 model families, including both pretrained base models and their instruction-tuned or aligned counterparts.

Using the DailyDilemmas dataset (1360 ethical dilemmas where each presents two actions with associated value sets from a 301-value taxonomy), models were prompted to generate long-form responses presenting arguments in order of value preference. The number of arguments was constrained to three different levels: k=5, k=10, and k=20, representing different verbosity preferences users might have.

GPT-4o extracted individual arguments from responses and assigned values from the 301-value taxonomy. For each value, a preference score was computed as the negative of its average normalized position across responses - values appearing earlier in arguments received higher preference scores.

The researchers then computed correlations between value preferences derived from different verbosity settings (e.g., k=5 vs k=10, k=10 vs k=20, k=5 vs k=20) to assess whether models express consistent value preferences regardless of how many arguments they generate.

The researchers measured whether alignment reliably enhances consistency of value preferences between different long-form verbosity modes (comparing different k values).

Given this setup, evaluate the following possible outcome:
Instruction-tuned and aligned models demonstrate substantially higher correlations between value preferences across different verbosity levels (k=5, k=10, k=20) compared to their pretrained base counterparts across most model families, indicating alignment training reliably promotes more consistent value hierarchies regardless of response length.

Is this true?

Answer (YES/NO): NO